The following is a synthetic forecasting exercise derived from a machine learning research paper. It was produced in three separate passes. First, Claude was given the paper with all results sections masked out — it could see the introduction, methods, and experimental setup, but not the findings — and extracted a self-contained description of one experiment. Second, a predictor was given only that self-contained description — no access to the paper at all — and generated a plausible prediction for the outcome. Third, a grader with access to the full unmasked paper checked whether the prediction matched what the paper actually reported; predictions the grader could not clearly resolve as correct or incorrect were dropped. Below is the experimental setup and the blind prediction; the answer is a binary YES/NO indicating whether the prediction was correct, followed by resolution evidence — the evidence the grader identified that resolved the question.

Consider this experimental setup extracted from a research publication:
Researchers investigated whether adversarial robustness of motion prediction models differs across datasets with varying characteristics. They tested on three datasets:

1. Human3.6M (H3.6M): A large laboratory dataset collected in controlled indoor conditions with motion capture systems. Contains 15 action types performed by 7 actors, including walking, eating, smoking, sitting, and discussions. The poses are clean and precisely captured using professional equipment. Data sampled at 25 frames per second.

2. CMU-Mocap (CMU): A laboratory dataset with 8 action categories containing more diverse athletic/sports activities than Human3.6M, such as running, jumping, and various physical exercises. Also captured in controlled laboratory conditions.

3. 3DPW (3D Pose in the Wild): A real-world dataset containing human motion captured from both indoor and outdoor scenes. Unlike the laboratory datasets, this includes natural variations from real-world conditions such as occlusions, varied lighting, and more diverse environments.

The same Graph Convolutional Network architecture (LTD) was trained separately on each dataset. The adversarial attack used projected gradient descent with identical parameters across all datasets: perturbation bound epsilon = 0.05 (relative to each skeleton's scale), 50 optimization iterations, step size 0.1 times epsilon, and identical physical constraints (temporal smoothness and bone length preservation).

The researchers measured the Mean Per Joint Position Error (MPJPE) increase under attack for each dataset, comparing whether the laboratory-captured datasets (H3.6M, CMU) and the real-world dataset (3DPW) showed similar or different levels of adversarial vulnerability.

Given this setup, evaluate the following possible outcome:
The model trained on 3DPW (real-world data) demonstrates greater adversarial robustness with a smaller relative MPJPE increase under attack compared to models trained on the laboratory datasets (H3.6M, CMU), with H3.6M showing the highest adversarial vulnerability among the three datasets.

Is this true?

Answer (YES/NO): YES